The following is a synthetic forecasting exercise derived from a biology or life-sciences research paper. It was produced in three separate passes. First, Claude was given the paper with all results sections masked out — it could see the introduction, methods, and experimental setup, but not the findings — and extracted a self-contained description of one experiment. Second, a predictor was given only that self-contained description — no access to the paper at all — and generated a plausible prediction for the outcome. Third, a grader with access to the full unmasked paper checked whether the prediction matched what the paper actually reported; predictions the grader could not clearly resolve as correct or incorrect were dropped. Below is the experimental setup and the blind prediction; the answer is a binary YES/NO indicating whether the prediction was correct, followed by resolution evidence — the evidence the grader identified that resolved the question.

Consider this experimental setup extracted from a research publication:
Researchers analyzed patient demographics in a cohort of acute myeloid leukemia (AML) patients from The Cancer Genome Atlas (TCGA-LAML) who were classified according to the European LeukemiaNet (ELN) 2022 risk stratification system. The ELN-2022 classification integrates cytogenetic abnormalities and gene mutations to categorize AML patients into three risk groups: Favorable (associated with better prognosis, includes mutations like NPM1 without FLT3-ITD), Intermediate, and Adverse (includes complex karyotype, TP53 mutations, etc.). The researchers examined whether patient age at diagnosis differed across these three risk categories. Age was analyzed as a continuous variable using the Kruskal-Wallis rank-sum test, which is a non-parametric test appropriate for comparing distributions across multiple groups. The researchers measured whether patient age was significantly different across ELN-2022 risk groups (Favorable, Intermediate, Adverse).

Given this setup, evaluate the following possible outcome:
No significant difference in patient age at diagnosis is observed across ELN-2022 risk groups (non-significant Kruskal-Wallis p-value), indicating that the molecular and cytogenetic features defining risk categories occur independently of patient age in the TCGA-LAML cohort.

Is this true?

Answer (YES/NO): NO